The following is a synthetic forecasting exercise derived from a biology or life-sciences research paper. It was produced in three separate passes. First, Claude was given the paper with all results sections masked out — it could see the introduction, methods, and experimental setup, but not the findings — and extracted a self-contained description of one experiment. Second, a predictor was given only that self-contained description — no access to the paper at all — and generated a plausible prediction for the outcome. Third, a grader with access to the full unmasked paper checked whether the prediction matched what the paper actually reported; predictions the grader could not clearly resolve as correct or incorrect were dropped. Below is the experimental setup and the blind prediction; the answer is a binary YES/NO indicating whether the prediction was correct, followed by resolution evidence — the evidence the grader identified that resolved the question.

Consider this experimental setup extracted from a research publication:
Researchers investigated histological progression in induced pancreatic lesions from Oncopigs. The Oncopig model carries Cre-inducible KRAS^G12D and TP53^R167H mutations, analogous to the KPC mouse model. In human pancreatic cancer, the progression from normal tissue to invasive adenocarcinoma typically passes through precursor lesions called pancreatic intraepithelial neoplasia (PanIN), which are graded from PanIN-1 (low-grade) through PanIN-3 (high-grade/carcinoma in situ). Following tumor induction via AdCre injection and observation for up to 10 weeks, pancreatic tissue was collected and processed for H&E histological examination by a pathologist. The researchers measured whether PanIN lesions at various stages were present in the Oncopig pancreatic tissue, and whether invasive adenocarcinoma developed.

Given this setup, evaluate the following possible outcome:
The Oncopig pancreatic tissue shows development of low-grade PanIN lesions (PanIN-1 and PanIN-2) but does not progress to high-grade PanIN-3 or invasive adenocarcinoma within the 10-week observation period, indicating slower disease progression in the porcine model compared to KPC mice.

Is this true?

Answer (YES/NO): NO